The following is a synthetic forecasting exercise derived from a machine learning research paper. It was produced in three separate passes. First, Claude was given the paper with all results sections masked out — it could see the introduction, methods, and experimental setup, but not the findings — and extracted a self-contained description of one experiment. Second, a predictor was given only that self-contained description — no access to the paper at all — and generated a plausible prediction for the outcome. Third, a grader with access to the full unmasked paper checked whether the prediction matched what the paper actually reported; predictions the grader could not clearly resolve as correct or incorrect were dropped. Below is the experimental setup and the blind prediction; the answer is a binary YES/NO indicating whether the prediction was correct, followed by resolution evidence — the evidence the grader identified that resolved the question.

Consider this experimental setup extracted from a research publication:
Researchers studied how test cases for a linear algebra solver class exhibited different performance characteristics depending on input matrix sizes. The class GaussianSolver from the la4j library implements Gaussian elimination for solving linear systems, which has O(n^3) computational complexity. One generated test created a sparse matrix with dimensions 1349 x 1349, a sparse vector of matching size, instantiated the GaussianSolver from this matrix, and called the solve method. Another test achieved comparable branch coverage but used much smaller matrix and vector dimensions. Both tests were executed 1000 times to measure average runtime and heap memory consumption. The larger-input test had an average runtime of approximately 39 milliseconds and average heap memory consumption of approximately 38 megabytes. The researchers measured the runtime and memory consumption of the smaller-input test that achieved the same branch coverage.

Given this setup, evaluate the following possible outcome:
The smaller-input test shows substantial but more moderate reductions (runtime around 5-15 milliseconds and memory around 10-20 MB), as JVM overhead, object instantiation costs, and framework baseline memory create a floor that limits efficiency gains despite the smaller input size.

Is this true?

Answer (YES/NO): NO